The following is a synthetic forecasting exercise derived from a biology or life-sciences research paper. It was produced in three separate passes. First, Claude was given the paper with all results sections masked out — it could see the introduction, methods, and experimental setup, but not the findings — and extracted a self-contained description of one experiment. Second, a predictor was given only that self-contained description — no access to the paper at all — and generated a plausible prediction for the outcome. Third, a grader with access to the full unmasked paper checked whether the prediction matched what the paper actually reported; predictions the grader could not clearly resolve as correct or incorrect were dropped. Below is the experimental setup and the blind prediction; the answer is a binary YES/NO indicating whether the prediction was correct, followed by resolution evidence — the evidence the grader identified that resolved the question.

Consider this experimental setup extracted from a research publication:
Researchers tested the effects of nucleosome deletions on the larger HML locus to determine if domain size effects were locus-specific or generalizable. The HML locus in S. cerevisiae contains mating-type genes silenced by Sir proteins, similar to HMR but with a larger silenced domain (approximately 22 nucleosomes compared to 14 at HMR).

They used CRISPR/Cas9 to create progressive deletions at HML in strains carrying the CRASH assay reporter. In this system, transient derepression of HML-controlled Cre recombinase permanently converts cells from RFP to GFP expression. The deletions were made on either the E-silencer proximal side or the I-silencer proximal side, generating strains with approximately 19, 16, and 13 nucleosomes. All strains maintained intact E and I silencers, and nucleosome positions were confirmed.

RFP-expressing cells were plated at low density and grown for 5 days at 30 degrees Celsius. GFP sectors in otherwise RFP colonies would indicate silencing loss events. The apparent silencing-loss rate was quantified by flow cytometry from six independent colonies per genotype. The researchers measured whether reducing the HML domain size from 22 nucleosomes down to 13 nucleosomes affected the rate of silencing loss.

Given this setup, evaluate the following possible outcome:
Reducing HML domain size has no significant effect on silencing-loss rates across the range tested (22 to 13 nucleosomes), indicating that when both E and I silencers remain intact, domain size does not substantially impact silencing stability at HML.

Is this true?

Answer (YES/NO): NO